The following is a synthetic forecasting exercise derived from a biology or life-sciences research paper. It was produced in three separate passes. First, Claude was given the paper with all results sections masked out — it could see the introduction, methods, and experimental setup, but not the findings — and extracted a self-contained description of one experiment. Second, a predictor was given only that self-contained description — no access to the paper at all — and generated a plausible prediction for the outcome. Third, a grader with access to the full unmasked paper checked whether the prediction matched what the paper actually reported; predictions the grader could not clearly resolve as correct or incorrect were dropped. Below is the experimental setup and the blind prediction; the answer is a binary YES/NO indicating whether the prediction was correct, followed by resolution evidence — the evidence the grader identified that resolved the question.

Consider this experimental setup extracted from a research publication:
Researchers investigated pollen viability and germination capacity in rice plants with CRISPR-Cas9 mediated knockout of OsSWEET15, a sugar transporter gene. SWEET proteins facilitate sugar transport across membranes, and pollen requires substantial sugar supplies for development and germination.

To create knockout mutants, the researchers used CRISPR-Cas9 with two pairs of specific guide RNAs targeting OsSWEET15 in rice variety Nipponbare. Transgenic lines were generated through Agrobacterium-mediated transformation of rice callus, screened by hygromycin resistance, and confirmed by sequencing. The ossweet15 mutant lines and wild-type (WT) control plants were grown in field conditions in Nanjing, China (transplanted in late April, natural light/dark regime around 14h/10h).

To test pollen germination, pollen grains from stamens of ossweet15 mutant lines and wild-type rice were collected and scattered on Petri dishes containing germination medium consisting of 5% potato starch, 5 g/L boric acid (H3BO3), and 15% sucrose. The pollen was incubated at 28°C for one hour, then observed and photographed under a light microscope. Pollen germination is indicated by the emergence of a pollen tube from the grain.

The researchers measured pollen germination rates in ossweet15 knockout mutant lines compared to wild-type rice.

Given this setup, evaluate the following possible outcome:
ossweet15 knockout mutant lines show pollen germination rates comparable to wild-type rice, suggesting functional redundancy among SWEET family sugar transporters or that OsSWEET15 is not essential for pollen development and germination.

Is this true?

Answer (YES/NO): NO